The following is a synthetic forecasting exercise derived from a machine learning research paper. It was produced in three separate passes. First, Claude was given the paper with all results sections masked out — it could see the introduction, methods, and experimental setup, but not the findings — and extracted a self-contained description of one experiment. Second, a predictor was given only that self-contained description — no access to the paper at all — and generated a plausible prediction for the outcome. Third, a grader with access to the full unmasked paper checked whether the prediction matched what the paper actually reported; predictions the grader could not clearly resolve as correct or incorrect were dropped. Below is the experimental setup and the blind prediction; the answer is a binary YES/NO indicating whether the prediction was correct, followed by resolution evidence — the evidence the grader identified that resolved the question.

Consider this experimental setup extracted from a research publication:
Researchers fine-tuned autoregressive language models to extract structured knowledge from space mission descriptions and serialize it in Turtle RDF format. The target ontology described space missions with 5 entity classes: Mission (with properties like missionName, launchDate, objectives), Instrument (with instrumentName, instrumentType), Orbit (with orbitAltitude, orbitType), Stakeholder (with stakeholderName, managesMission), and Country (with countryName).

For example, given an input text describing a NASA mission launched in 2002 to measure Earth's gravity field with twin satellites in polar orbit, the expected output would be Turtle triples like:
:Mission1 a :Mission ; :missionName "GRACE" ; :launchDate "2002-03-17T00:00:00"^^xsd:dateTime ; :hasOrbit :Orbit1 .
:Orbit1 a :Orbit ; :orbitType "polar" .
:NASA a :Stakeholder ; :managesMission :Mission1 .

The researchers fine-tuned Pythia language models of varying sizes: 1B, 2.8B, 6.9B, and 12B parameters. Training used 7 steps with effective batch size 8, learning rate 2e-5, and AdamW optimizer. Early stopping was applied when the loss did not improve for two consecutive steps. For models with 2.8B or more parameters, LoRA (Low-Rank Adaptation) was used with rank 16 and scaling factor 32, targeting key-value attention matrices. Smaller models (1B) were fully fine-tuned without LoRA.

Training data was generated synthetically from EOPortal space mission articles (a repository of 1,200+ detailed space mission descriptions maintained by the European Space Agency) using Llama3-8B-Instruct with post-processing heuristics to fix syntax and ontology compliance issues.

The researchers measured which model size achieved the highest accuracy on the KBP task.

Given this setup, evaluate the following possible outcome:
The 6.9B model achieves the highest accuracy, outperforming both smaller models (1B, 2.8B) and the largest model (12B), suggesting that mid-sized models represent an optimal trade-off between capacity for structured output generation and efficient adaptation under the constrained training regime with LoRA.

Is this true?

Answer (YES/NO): NO